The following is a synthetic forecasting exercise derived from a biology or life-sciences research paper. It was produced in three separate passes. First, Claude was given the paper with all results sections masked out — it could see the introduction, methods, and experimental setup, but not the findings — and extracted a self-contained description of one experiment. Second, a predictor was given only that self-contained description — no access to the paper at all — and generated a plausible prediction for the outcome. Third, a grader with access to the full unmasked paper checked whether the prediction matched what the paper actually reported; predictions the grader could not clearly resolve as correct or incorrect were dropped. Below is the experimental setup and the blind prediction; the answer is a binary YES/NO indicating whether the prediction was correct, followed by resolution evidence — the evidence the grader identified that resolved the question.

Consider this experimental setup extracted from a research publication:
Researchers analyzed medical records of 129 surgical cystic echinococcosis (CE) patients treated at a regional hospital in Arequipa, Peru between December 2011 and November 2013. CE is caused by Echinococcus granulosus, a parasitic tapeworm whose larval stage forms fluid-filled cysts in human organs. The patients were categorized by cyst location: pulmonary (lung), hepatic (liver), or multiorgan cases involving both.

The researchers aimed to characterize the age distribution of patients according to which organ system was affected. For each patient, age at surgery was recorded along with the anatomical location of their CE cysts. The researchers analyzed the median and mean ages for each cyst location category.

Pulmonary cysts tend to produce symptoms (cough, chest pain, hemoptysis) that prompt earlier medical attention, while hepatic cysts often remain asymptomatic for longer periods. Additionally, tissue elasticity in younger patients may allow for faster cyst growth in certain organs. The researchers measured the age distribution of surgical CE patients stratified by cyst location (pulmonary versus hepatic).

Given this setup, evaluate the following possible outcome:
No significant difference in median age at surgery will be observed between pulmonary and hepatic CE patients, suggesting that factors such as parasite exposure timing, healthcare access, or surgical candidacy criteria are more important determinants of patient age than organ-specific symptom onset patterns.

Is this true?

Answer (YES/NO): NO